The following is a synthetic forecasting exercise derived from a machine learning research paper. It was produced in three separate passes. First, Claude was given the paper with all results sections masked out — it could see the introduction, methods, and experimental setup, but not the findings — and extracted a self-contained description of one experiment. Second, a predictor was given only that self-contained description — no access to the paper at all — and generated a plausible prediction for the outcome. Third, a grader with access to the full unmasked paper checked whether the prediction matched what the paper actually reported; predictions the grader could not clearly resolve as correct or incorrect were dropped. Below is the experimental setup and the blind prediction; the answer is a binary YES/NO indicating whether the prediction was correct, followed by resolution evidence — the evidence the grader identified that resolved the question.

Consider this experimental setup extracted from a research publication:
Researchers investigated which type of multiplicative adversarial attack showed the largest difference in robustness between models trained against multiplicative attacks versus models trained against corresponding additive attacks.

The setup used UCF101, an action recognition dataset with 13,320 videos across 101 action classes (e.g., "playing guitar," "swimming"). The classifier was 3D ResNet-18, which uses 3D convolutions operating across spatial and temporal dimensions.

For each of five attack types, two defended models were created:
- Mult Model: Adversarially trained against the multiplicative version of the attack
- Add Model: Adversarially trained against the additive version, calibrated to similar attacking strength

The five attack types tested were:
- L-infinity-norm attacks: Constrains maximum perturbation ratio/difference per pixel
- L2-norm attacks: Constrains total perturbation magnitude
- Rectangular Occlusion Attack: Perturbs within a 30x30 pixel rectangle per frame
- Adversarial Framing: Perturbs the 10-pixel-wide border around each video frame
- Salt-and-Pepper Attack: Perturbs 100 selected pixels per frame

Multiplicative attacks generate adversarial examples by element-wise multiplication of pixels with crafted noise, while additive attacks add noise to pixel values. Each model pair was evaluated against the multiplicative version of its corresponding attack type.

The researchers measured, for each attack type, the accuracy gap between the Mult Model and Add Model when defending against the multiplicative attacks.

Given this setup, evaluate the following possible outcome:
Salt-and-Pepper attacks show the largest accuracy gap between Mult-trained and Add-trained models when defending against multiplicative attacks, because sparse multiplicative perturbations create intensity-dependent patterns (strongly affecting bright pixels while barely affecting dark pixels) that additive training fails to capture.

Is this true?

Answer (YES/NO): NO